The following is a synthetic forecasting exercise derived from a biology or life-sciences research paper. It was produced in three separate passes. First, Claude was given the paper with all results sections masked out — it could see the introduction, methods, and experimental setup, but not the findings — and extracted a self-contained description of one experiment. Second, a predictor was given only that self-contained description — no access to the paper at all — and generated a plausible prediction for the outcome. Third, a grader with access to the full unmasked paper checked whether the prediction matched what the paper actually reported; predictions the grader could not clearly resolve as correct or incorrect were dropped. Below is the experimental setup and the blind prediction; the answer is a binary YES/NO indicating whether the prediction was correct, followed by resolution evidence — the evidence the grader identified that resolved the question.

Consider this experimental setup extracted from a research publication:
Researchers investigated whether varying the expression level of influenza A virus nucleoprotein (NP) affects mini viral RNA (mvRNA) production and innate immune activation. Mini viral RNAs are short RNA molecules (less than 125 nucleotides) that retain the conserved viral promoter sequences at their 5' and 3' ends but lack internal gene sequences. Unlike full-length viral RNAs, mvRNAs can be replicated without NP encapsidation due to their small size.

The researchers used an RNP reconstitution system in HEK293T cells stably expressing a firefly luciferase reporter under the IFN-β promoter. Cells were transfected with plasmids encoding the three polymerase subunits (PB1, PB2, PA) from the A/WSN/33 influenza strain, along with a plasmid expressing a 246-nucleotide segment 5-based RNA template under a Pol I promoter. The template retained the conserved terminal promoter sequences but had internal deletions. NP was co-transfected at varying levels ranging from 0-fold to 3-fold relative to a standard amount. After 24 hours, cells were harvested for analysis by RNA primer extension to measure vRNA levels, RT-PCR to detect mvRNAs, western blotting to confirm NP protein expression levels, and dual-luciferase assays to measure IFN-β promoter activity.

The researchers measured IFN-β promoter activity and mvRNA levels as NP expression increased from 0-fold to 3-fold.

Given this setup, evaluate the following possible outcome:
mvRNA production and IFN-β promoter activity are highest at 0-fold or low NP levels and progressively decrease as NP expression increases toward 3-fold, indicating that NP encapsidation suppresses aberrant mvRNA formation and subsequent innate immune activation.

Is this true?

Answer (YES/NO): YES